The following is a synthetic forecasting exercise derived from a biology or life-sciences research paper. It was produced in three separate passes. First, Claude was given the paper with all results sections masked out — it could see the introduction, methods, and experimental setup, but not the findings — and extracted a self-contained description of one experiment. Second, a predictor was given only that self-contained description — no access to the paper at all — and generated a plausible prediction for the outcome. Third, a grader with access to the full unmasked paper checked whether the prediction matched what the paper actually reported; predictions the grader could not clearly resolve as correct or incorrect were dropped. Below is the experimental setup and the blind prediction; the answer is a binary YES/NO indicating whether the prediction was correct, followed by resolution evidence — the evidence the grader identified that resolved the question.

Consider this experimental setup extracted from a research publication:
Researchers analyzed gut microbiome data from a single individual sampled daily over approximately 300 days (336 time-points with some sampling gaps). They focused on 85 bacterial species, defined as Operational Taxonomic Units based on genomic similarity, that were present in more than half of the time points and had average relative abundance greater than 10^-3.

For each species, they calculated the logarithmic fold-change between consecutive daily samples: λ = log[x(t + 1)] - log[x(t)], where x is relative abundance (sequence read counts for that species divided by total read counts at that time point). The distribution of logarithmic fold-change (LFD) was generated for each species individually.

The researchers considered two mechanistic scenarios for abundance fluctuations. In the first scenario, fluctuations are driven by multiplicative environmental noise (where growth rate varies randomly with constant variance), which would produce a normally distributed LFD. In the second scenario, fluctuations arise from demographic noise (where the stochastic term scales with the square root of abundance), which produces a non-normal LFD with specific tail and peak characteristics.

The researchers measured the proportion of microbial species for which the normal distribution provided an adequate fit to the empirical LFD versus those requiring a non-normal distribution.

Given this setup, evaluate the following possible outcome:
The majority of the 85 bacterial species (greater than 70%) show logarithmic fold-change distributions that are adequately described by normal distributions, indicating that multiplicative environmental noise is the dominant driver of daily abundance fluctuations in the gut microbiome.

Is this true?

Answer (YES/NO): NO